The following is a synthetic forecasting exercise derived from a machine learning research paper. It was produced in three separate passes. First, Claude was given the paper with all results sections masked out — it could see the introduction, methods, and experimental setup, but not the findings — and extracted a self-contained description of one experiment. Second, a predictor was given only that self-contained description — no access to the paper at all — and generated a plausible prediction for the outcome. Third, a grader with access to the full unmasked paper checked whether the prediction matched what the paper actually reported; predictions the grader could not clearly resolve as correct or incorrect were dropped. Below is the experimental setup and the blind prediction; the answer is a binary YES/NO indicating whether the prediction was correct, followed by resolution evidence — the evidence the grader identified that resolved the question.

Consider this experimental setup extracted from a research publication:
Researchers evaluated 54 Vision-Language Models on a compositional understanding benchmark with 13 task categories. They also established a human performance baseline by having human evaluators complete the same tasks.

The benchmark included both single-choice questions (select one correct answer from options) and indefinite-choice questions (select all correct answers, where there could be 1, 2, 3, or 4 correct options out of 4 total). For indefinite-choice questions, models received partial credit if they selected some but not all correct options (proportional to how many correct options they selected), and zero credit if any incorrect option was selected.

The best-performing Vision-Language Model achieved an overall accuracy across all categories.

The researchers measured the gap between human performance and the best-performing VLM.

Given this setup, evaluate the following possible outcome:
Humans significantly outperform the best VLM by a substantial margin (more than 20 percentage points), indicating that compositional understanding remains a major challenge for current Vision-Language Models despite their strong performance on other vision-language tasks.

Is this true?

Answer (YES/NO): YES